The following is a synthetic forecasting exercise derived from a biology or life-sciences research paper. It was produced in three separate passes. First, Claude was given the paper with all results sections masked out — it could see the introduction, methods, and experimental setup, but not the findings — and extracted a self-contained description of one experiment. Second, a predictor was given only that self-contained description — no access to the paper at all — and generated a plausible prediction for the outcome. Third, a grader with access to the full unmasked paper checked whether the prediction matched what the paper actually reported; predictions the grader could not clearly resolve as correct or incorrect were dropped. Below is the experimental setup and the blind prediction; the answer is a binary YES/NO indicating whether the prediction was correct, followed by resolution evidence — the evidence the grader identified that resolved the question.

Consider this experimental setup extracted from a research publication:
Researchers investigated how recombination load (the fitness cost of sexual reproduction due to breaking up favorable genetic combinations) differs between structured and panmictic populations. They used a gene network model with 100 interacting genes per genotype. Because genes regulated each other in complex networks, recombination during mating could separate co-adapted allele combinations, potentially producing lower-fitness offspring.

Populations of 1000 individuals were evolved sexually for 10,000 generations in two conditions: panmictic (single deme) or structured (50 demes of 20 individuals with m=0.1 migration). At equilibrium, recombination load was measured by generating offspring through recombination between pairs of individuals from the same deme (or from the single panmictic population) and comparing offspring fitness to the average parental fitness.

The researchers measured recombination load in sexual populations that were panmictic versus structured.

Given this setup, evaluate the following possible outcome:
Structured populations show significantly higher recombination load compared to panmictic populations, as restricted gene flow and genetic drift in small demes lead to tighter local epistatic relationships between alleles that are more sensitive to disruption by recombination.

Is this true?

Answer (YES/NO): NO